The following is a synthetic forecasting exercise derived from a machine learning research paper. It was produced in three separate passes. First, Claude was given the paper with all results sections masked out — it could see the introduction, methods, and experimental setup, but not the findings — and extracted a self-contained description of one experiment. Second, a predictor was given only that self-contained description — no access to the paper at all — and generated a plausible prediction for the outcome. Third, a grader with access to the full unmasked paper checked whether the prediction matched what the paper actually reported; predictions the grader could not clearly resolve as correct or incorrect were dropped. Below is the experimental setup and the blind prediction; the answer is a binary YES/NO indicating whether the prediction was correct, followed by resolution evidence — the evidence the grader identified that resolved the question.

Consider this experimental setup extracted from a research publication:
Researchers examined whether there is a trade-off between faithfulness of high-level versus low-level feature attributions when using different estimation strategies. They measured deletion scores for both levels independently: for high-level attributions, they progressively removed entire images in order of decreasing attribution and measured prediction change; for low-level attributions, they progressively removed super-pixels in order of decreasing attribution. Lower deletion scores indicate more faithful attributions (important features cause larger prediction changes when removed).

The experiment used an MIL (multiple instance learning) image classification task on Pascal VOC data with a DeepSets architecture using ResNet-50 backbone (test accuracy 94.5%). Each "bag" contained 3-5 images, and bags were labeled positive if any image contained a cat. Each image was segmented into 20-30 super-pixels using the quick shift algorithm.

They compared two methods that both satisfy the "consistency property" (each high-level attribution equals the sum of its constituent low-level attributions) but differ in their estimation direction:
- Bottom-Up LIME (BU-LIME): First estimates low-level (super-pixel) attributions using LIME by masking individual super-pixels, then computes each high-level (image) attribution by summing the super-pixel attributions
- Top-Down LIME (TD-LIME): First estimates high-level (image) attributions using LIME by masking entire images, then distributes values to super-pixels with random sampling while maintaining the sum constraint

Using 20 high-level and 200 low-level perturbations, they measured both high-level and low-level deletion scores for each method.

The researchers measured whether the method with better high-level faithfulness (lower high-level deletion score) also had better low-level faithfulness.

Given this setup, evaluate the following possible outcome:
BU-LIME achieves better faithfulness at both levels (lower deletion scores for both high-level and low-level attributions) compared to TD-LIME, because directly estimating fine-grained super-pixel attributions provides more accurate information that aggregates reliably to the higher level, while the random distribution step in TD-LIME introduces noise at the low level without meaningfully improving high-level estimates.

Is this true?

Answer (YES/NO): NO